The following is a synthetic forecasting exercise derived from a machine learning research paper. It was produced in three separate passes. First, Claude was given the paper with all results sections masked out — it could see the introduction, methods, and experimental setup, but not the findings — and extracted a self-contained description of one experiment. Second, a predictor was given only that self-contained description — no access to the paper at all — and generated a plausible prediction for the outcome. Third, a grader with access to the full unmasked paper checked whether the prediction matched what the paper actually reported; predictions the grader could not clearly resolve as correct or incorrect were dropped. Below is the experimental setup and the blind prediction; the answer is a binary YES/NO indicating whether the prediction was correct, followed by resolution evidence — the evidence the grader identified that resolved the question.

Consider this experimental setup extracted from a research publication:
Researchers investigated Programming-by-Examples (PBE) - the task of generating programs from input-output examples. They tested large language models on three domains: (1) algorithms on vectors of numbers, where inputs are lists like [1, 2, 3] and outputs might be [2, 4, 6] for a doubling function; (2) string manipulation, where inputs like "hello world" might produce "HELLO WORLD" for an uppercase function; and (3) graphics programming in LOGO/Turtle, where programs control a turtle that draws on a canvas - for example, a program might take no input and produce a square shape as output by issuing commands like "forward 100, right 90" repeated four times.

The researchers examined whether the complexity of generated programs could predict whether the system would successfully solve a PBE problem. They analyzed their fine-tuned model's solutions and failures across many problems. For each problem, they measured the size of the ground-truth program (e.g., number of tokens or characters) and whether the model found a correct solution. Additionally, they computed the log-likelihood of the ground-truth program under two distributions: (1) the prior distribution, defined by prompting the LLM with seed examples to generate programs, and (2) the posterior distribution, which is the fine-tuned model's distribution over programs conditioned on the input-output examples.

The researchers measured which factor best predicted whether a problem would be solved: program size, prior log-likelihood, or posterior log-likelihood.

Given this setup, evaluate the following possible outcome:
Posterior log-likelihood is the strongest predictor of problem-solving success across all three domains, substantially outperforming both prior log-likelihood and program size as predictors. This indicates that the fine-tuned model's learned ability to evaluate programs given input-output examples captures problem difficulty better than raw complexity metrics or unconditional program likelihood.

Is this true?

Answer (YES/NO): YES